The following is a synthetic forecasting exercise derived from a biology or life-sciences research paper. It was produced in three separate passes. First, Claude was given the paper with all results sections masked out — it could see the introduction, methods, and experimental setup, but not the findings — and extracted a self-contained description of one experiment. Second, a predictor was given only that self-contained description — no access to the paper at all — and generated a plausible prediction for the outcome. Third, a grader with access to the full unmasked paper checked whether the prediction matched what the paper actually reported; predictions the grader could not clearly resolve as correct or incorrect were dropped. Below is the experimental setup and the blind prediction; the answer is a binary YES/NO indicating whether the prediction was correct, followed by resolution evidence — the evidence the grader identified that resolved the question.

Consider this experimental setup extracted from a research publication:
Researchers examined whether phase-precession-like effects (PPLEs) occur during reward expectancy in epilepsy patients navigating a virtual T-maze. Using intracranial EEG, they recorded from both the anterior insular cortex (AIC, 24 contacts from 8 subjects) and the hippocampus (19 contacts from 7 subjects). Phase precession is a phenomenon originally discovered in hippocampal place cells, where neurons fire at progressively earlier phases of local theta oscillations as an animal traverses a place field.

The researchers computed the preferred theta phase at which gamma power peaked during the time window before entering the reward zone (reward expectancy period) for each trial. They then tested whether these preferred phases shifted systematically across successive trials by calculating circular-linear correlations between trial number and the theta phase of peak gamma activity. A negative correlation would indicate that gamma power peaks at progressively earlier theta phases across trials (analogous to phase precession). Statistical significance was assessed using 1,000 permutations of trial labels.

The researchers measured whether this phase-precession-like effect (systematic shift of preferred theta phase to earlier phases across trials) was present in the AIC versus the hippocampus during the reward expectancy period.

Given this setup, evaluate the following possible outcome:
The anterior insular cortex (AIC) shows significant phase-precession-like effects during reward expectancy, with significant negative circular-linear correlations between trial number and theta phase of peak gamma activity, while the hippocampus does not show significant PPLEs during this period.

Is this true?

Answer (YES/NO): NO